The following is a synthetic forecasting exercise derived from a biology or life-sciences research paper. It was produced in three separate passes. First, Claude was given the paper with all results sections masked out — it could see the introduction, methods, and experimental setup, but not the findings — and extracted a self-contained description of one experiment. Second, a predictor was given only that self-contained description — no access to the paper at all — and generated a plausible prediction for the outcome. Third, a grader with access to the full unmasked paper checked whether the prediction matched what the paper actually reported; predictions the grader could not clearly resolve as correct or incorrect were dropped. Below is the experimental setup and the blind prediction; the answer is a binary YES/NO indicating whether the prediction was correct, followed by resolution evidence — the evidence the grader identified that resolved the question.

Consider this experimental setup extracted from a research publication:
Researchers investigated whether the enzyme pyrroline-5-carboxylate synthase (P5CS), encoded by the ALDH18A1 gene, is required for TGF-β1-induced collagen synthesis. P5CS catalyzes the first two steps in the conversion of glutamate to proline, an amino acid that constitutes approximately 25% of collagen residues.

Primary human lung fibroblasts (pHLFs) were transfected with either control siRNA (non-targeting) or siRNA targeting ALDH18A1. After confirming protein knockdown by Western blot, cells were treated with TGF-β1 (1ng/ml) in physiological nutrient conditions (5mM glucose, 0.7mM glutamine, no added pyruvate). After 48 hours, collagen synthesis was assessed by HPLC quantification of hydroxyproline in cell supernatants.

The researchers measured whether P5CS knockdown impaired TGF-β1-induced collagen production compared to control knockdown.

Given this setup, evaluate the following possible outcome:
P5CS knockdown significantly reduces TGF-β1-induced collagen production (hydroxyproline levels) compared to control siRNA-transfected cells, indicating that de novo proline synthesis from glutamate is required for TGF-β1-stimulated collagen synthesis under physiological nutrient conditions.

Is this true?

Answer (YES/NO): YES